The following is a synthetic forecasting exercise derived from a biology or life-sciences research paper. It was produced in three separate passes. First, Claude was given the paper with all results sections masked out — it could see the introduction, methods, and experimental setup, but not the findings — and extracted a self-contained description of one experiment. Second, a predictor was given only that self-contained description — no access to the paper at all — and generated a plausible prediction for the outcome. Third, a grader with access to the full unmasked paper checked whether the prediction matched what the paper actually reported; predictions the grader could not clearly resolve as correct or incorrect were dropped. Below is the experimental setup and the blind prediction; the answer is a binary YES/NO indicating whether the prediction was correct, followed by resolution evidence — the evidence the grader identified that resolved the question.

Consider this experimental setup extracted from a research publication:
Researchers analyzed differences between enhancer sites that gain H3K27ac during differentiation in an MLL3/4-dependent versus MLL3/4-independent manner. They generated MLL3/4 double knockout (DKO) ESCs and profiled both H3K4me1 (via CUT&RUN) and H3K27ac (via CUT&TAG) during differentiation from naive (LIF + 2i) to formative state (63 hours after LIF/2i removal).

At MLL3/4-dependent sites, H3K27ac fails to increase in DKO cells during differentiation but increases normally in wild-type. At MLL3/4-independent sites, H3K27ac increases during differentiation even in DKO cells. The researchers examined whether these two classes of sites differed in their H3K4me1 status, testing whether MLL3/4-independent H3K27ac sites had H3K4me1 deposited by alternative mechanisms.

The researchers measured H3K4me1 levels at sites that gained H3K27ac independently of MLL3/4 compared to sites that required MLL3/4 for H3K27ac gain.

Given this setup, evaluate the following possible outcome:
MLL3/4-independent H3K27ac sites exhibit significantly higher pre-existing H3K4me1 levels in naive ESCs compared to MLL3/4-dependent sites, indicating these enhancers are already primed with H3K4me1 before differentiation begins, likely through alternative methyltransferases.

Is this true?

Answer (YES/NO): YES